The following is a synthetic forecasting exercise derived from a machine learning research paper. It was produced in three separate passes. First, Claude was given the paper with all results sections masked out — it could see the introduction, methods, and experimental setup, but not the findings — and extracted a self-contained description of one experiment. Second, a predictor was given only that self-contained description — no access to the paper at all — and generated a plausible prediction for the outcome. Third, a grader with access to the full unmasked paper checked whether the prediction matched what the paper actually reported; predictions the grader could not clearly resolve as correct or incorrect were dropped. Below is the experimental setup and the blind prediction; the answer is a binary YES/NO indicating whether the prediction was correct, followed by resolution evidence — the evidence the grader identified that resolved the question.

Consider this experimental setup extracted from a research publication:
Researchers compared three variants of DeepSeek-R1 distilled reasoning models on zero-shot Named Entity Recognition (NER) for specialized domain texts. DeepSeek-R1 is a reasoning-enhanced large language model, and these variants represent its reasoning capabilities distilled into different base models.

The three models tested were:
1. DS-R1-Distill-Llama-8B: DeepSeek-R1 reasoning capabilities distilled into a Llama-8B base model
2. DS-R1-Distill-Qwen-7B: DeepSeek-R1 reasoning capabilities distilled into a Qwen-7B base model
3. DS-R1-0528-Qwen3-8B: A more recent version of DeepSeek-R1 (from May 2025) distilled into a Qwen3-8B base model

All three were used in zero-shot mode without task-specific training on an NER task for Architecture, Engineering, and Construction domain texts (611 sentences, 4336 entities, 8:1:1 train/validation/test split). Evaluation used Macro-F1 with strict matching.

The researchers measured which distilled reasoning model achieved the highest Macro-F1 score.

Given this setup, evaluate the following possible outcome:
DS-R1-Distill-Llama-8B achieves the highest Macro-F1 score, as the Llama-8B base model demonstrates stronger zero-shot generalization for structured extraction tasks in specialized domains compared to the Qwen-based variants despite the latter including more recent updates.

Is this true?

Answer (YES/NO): NO